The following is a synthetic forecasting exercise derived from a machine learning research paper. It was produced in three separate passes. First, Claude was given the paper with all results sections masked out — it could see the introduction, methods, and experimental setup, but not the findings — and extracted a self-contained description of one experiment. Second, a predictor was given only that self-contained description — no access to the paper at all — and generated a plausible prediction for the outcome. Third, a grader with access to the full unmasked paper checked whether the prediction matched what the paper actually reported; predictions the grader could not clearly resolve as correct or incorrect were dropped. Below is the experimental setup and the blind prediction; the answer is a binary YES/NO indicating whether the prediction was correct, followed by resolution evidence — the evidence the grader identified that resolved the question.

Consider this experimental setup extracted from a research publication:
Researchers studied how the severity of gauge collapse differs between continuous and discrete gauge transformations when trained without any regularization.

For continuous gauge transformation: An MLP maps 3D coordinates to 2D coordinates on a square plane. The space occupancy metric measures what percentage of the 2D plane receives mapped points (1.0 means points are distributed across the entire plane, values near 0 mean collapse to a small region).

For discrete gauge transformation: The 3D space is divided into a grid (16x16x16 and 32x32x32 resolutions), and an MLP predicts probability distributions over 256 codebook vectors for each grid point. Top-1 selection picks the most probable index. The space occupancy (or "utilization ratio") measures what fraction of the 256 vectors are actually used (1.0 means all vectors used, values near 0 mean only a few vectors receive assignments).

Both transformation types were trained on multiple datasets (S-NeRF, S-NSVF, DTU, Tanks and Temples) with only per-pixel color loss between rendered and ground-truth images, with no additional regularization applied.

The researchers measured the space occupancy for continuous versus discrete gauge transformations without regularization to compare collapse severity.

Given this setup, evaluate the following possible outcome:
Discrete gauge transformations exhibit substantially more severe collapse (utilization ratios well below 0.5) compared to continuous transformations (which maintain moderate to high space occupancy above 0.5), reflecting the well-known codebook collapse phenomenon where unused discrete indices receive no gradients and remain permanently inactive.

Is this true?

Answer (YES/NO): NO